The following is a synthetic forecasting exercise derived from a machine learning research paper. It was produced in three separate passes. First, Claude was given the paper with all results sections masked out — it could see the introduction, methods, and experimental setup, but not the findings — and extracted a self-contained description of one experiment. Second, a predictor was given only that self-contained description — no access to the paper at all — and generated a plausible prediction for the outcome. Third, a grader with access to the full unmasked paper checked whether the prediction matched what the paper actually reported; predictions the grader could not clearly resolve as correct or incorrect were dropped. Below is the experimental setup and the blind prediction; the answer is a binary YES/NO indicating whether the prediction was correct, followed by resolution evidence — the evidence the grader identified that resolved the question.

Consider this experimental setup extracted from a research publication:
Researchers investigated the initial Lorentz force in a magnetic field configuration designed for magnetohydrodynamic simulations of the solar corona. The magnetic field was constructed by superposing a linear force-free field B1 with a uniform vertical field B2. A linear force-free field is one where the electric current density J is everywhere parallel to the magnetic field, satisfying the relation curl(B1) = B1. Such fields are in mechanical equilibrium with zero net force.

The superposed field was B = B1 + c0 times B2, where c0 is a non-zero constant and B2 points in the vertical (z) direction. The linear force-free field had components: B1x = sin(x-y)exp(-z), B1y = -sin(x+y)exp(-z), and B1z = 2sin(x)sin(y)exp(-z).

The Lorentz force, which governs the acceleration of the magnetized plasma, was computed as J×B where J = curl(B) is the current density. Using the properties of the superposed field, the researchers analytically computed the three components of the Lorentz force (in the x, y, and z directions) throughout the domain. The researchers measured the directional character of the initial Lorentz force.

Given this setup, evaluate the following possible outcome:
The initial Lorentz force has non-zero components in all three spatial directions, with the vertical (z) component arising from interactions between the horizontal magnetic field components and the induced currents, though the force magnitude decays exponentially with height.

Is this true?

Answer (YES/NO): NO